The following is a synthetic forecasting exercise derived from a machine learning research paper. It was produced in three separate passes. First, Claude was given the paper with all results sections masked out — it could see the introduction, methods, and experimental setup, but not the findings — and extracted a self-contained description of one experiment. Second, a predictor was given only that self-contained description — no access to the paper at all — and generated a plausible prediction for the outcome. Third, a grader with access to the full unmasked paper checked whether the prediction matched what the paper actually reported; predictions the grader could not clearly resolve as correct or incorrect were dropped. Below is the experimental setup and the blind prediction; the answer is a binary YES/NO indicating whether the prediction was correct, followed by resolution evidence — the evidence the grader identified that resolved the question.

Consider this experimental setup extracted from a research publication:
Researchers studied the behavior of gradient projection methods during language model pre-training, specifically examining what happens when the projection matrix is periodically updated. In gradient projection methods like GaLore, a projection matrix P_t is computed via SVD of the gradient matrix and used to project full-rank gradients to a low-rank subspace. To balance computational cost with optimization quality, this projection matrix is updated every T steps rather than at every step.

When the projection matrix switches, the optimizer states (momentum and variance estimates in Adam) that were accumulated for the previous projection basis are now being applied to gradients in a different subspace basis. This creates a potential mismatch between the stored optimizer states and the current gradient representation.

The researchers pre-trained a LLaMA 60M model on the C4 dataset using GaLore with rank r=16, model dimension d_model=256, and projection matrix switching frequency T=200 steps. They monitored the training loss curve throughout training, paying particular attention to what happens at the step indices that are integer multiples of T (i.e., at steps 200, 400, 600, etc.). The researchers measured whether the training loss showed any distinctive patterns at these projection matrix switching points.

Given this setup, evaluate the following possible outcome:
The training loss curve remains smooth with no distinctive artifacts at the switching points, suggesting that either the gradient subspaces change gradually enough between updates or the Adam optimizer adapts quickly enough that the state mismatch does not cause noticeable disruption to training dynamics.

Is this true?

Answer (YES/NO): NO